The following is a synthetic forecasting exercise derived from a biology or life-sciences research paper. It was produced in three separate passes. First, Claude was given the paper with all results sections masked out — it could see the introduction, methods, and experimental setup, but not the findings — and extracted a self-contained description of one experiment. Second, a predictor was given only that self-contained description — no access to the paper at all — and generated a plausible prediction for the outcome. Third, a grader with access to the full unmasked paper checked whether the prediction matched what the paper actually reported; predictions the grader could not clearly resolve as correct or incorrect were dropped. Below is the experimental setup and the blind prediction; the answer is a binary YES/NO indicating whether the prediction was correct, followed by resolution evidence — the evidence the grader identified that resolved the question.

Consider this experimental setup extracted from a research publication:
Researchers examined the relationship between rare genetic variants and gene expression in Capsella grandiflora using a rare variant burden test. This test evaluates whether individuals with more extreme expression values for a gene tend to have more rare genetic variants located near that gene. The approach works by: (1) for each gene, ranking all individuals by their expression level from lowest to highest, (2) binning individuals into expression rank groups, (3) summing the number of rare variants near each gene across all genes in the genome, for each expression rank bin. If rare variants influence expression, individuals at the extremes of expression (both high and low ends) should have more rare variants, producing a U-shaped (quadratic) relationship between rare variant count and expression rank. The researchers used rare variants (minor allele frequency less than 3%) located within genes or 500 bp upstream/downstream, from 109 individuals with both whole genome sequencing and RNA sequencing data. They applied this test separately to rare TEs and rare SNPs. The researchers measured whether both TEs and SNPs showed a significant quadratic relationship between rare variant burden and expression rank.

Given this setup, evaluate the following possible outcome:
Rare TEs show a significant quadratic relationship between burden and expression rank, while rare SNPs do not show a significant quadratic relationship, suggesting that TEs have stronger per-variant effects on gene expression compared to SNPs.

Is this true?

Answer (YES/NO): NO